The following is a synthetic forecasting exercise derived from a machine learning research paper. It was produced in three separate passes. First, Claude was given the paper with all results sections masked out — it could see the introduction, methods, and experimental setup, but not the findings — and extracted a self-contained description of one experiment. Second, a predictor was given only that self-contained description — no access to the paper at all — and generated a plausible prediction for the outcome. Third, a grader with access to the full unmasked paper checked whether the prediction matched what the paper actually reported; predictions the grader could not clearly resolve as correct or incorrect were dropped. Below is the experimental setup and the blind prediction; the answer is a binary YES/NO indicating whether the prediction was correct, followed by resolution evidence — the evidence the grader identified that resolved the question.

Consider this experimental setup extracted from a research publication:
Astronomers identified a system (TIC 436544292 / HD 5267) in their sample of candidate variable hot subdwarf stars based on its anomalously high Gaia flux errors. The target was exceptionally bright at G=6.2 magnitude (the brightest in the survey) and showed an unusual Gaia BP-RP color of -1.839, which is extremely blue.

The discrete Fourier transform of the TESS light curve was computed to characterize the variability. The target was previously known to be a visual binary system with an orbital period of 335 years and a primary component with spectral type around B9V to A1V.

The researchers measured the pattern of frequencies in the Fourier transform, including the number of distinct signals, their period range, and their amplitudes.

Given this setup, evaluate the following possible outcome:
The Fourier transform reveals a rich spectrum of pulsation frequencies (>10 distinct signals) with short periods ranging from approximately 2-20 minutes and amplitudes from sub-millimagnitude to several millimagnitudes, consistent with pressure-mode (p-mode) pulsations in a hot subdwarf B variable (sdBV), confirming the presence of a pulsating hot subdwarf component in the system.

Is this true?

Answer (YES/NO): NO